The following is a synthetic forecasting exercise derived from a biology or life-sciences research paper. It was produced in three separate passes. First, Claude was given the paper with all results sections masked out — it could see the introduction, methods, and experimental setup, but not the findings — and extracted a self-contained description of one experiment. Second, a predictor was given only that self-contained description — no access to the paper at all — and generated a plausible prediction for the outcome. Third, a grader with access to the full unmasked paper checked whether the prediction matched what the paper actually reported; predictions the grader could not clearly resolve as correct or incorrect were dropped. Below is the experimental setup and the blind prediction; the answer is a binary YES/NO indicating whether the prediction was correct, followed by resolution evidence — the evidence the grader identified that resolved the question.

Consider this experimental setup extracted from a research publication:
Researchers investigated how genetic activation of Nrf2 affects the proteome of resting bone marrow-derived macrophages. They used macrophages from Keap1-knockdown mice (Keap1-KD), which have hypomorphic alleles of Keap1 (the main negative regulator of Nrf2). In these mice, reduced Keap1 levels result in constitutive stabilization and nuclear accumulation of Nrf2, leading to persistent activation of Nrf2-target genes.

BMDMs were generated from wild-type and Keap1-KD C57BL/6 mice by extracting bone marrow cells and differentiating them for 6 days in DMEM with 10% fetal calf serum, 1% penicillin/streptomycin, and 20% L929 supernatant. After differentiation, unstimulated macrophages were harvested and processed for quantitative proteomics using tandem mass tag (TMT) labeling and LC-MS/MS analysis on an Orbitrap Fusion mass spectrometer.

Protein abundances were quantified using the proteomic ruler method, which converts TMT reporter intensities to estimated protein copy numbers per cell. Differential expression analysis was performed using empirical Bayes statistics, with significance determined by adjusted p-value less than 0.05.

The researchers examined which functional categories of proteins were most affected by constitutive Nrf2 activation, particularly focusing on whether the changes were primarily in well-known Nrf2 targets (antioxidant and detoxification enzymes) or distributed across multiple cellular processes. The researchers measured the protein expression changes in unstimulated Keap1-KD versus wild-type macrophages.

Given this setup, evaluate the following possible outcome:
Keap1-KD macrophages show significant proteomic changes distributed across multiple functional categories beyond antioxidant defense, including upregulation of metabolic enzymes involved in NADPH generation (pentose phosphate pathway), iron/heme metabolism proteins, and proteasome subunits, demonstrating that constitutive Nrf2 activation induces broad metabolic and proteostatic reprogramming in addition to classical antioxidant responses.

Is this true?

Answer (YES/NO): NO